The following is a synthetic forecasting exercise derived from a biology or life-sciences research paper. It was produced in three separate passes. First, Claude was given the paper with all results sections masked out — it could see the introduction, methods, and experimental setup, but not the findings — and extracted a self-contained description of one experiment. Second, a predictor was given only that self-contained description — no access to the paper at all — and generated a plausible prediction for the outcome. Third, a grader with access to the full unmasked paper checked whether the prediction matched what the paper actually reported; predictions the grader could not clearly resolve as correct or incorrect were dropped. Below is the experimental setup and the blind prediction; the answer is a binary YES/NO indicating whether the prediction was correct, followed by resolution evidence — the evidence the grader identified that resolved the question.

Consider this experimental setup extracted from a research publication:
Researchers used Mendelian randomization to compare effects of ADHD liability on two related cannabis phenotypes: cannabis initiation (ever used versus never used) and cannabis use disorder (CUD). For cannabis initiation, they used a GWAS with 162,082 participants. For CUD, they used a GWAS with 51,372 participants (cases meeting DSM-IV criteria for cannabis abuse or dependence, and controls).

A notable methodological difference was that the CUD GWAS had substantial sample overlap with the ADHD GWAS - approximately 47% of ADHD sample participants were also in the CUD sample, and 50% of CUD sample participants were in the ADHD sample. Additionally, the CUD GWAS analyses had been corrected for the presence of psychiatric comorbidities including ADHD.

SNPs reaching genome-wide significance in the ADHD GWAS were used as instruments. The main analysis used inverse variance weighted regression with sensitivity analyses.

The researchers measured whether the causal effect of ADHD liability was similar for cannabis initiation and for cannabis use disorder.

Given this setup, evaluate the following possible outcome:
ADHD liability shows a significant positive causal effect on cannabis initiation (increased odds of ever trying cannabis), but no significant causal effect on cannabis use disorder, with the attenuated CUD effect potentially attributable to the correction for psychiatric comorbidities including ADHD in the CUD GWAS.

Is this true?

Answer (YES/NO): NO